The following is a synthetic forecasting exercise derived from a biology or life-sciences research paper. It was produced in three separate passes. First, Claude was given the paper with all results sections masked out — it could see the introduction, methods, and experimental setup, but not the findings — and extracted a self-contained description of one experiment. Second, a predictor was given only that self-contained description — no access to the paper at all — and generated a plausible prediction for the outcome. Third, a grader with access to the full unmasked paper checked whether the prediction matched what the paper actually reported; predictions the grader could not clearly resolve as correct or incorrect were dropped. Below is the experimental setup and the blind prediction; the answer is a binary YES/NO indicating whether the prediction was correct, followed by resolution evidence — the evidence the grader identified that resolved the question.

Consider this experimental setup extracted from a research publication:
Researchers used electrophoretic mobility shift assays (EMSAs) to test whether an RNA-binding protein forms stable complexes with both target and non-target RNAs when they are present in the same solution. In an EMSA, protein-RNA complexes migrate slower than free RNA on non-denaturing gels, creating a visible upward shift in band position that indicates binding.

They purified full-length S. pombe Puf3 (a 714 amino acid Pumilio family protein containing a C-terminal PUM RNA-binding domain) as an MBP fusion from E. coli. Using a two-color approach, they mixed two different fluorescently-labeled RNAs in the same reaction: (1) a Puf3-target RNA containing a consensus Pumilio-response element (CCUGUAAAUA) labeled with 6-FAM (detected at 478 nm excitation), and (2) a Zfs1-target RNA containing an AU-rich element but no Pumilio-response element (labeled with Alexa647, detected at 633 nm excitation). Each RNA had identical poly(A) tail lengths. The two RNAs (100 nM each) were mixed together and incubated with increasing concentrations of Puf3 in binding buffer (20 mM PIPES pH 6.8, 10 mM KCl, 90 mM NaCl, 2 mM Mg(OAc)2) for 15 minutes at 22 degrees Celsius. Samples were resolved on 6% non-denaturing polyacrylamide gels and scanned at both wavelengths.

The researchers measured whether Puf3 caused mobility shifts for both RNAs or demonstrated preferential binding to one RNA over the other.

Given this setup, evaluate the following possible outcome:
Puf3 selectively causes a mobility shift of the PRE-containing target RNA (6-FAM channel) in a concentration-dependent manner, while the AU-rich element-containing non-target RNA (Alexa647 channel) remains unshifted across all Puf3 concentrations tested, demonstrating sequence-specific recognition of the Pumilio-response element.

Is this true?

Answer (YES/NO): NO